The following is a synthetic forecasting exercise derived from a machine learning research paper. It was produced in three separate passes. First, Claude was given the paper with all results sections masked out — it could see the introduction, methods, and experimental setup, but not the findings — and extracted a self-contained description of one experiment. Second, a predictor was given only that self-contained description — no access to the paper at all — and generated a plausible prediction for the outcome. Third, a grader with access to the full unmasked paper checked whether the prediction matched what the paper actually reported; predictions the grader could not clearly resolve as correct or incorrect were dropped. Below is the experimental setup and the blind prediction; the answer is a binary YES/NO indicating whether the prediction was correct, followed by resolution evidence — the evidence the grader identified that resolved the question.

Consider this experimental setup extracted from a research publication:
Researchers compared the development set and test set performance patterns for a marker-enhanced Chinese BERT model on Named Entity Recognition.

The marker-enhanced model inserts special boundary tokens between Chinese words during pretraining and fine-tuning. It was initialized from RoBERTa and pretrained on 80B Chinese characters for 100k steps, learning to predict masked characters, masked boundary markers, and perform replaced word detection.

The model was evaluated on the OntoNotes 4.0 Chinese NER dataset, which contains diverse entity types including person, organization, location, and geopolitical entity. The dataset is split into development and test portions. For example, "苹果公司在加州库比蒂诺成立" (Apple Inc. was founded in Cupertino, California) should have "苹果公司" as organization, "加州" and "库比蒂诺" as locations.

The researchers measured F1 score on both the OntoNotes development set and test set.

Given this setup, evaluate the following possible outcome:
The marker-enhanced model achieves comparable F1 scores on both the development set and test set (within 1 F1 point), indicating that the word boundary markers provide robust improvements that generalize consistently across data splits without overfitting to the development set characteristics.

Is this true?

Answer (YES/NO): NO